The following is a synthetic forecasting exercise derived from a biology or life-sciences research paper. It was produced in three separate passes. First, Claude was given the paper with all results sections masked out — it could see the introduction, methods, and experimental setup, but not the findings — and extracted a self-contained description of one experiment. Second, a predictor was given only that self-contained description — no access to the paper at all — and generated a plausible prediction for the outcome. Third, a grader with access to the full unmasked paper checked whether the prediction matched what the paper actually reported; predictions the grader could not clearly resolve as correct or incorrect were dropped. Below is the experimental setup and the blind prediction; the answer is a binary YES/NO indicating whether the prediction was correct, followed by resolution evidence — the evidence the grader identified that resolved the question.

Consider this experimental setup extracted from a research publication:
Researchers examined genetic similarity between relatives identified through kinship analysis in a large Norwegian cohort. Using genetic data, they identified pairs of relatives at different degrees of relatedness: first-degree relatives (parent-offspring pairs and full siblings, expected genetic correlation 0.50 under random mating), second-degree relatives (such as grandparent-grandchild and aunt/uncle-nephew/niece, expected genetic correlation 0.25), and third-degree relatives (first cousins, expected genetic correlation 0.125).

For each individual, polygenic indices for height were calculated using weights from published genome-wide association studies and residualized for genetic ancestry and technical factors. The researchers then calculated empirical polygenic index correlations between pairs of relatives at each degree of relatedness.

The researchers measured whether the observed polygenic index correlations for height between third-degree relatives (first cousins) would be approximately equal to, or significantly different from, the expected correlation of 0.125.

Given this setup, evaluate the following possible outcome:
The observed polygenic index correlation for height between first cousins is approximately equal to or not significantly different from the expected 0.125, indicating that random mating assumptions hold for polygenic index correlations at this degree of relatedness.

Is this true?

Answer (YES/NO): NO